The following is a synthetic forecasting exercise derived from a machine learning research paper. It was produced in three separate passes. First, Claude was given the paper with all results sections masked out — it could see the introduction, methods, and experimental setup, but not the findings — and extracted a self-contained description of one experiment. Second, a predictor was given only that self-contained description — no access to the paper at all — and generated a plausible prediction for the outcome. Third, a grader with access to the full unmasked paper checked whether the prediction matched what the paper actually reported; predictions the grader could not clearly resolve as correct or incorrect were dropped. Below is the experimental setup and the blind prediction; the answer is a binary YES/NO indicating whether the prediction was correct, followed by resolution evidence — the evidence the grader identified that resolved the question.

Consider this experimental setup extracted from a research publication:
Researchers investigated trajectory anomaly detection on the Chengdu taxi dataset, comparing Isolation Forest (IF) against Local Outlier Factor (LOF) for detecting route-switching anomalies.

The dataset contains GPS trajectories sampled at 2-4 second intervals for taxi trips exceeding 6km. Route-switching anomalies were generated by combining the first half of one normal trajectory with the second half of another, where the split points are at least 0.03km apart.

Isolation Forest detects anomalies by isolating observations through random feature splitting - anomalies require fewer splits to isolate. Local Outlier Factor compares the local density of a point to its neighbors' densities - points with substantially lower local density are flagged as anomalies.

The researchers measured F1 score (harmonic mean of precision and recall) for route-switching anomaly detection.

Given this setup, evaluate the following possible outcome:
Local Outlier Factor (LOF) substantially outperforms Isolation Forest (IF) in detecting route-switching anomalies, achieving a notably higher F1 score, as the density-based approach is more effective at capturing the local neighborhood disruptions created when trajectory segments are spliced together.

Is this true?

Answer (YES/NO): YES